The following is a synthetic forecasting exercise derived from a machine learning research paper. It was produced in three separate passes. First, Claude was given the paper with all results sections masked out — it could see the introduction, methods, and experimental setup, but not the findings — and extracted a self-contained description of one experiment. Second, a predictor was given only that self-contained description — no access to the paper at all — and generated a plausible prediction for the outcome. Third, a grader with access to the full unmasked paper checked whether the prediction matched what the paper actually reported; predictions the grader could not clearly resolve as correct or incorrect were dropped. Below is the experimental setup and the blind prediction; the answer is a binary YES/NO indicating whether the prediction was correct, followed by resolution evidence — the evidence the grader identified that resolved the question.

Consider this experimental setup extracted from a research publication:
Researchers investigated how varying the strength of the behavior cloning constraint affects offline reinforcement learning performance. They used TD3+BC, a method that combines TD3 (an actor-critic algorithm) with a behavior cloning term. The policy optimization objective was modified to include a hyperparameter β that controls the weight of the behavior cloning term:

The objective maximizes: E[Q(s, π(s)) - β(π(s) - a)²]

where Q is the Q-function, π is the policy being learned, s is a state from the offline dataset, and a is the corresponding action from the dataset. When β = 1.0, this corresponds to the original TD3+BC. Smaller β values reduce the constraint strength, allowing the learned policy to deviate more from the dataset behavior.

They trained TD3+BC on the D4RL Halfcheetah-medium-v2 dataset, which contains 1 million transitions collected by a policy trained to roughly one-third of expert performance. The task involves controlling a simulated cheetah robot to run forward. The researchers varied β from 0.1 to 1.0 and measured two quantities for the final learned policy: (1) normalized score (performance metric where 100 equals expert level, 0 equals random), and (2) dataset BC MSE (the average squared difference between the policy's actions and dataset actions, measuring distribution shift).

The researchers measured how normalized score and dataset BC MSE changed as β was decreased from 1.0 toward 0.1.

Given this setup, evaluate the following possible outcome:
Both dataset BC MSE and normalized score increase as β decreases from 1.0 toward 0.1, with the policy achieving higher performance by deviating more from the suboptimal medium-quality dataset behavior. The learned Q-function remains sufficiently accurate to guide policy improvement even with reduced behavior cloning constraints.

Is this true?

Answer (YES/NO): NO